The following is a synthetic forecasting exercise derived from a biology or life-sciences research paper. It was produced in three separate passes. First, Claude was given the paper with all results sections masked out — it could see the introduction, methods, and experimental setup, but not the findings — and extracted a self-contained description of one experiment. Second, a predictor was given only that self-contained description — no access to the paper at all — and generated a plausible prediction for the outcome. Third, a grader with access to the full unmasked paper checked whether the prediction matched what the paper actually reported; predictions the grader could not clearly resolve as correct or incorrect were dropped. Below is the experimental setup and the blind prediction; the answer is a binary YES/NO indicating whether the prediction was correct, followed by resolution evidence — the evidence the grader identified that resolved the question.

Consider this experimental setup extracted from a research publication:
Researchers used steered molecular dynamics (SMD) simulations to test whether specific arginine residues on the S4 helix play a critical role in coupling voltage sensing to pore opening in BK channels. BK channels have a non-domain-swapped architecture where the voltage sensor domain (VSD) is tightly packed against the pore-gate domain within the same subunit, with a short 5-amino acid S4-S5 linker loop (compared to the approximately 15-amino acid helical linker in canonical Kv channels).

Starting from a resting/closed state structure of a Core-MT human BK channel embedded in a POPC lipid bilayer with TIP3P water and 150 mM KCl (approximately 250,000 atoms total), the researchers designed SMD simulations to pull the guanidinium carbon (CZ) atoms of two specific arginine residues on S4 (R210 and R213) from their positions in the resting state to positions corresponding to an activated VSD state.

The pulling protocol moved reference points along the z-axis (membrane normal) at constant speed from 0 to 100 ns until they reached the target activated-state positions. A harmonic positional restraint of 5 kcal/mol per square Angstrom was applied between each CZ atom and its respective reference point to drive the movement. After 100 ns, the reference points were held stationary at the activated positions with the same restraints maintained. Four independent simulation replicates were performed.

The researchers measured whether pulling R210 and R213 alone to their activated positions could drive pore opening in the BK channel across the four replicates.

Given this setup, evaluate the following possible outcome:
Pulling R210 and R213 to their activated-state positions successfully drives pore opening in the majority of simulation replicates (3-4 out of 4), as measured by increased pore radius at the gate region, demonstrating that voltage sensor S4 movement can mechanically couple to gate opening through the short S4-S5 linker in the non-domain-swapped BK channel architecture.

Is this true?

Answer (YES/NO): NO